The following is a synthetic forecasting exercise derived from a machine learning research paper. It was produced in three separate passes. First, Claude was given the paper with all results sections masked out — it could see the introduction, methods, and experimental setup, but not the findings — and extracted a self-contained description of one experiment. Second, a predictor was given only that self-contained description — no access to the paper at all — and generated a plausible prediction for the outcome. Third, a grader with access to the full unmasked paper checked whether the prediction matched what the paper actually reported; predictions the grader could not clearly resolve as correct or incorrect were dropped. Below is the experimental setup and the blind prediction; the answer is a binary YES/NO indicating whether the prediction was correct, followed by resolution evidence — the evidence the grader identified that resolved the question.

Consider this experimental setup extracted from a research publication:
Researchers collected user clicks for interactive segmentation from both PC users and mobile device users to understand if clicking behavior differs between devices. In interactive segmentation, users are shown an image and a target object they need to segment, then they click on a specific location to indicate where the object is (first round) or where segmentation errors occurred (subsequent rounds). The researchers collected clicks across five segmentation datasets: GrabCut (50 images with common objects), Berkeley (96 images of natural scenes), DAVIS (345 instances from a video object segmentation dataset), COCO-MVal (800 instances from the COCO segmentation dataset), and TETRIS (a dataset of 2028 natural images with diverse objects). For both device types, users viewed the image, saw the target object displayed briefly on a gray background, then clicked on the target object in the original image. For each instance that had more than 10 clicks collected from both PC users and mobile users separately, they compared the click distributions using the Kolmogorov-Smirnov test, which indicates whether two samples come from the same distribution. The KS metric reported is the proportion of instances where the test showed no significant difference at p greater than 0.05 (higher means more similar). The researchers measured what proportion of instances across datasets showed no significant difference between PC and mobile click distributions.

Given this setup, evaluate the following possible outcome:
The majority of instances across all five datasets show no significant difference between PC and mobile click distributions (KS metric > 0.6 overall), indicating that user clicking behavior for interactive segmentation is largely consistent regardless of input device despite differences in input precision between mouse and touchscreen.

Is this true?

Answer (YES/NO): YES